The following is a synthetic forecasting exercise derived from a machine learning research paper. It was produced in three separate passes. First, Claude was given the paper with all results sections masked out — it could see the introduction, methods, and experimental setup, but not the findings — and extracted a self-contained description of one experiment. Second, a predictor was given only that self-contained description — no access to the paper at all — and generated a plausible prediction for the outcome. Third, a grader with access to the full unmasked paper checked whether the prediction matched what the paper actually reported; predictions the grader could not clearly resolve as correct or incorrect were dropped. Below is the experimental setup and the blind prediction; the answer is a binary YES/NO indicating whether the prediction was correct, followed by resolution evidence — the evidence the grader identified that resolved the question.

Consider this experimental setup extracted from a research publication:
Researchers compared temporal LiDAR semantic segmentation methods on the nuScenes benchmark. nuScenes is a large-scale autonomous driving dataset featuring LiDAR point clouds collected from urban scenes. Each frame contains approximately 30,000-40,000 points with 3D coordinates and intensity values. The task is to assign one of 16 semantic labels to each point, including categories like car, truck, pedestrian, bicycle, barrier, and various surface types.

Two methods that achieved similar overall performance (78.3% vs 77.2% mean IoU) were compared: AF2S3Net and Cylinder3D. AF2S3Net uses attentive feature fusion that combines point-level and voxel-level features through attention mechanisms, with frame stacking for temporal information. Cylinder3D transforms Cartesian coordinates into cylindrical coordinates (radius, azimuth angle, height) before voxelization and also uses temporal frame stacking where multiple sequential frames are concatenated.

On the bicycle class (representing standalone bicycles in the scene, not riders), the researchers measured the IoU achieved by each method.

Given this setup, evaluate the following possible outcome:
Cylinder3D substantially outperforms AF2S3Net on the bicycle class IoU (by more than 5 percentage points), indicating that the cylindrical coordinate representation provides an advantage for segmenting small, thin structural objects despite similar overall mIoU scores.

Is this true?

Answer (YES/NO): NO